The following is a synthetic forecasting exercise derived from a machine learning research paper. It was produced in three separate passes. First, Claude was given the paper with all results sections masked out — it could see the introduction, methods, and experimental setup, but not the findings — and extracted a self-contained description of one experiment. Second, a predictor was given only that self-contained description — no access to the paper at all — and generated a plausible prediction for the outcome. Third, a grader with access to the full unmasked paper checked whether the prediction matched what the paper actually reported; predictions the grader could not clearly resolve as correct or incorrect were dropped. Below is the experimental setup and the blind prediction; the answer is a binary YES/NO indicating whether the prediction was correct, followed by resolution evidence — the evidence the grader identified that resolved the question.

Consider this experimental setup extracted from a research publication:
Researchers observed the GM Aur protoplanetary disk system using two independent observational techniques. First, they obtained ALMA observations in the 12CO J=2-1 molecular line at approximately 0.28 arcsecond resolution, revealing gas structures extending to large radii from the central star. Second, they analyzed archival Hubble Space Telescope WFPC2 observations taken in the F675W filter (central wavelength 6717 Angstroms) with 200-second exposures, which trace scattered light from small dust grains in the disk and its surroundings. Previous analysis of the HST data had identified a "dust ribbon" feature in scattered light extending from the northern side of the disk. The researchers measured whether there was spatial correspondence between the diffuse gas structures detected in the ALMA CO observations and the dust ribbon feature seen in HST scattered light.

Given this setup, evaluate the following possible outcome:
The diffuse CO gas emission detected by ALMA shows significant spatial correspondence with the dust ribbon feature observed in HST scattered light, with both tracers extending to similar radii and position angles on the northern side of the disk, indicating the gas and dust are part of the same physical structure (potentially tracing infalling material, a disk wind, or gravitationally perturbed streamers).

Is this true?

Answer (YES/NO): YES